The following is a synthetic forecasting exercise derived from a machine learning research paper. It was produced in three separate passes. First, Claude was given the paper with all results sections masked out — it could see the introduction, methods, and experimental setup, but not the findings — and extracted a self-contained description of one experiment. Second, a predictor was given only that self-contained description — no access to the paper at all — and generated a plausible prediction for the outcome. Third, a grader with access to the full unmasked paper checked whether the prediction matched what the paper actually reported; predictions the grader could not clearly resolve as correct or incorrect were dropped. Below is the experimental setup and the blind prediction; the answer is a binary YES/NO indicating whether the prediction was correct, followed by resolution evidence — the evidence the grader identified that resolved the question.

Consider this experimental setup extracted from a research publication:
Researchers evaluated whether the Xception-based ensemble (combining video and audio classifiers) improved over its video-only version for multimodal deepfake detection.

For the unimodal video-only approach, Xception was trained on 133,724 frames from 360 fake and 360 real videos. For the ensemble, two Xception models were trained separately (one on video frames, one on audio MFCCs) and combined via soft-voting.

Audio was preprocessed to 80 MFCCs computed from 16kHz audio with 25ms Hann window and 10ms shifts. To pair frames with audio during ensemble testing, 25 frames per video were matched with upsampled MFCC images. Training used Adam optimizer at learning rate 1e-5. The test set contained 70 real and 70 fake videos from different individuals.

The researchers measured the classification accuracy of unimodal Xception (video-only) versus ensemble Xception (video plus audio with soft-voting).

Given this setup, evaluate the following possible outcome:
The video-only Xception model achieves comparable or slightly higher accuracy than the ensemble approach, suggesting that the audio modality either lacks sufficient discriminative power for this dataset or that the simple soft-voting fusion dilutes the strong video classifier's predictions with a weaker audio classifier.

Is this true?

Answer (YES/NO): NO